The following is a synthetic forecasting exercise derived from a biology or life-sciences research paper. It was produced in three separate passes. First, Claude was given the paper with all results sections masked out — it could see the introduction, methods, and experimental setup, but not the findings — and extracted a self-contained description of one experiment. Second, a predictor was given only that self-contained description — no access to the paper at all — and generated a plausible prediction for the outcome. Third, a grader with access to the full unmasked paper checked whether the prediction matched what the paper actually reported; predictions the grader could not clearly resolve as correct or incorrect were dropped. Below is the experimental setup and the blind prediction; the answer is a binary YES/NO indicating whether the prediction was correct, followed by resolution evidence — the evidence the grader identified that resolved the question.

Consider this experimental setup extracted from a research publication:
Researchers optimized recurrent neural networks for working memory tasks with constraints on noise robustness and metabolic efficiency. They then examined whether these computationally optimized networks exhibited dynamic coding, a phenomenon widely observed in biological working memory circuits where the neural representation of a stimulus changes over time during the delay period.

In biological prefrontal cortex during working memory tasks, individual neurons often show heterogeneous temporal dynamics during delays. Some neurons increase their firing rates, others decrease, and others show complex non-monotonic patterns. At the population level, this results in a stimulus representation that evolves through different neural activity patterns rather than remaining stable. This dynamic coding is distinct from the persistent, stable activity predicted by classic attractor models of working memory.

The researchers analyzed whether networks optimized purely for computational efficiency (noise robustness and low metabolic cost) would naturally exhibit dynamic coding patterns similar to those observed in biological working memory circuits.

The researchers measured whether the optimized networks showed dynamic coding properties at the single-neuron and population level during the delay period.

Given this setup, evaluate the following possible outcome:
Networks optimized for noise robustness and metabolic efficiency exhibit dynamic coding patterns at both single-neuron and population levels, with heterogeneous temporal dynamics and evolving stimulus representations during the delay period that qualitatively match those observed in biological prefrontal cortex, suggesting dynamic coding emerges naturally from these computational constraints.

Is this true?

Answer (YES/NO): YES